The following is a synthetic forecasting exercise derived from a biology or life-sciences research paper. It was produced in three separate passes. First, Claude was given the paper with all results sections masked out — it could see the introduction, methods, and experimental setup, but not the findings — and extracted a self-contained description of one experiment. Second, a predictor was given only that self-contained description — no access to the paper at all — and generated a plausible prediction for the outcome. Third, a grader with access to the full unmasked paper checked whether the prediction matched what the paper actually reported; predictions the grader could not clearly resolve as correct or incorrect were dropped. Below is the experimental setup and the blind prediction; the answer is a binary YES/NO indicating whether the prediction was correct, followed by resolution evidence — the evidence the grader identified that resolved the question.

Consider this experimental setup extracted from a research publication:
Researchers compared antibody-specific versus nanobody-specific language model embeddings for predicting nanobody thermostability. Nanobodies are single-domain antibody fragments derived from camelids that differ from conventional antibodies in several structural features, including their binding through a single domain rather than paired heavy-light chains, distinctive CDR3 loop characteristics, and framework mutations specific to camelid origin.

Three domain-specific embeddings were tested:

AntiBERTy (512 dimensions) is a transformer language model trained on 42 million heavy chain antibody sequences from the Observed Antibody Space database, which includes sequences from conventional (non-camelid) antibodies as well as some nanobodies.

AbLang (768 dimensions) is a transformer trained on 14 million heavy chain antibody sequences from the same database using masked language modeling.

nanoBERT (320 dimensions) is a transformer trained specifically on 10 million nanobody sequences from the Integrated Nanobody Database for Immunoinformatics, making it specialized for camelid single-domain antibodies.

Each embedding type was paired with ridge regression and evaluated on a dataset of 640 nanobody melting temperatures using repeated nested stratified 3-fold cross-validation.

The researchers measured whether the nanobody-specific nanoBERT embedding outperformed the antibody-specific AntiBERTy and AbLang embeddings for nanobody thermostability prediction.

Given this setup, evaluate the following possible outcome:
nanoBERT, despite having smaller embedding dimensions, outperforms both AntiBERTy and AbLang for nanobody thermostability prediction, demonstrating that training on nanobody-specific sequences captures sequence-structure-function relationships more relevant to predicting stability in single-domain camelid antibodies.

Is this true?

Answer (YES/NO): NO